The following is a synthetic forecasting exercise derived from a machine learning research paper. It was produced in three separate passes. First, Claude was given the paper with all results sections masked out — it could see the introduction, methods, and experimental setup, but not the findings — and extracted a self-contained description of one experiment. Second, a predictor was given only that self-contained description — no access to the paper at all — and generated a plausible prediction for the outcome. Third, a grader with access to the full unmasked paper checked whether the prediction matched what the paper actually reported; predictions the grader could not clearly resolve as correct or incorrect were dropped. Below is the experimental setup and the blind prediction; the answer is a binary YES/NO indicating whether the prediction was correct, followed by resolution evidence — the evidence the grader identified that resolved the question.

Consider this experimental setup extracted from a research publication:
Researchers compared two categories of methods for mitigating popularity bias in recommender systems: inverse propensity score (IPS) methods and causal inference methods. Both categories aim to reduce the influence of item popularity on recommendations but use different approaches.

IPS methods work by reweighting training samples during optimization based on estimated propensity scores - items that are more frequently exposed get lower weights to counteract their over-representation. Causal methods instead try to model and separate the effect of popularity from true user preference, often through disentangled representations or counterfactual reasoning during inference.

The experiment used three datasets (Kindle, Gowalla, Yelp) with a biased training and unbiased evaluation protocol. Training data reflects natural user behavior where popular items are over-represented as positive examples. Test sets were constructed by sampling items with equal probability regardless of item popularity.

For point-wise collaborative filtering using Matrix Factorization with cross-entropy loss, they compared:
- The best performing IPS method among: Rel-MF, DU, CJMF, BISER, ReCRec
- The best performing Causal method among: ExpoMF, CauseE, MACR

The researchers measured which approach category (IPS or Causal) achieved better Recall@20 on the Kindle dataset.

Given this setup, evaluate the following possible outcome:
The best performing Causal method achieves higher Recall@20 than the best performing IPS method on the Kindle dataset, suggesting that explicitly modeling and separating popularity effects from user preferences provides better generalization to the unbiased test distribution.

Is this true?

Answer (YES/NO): NO